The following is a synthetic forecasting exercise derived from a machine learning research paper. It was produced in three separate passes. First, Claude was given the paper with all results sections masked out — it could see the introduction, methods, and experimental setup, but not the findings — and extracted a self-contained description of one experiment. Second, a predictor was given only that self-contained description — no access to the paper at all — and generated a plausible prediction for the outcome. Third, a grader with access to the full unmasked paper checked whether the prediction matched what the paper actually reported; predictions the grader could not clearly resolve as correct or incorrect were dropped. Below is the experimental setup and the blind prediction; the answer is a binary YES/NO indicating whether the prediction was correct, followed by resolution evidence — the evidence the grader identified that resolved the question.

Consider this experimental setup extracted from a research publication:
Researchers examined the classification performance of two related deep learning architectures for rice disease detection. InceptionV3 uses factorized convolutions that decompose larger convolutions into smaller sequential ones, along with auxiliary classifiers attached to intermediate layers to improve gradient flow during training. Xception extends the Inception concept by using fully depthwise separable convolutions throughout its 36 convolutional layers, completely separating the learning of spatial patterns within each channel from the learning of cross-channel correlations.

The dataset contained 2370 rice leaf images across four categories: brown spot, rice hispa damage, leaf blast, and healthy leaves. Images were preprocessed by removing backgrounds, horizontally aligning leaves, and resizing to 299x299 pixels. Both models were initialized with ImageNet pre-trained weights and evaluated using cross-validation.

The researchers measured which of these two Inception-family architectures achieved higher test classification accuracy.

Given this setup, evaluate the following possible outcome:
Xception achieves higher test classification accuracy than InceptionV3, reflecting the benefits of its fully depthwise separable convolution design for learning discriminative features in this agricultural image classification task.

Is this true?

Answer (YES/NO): YES